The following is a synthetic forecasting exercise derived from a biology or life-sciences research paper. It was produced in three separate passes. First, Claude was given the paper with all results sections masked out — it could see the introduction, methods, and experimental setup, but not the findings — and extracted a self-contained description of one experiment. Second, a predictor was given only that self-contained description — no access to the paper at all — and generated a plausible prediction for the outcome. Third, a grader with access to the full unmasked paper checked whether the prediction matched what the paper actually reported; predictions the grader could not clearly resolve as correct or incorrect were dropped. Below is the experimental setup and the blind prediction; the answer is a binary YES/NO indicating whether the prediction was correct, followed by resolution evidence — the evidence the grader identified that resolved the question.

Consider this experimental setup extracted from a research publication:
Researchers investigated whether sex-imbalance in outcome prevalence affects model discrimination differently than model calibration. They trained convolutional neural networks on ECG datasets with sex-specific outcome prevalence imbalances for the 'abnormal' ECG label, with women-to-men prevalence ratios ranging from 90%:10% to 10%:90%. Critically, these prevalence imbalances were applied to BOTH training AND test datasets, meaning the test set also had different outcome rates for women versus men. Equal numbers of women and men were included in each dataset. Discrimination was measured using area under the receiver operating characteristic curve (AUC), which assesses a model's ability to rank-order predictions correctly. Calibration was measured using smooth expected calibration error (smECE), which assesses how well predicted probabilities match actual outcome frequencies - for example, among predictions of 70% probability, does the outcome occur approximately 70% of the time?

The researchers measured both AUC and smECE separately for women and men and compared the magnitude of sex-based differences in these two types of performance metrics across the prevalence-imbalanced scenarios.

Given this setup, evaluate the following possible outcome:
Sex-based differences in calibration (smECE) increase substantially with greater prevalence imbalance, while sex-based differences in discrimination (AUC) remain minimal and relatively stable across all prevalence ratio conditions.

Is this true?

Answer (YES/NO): YES